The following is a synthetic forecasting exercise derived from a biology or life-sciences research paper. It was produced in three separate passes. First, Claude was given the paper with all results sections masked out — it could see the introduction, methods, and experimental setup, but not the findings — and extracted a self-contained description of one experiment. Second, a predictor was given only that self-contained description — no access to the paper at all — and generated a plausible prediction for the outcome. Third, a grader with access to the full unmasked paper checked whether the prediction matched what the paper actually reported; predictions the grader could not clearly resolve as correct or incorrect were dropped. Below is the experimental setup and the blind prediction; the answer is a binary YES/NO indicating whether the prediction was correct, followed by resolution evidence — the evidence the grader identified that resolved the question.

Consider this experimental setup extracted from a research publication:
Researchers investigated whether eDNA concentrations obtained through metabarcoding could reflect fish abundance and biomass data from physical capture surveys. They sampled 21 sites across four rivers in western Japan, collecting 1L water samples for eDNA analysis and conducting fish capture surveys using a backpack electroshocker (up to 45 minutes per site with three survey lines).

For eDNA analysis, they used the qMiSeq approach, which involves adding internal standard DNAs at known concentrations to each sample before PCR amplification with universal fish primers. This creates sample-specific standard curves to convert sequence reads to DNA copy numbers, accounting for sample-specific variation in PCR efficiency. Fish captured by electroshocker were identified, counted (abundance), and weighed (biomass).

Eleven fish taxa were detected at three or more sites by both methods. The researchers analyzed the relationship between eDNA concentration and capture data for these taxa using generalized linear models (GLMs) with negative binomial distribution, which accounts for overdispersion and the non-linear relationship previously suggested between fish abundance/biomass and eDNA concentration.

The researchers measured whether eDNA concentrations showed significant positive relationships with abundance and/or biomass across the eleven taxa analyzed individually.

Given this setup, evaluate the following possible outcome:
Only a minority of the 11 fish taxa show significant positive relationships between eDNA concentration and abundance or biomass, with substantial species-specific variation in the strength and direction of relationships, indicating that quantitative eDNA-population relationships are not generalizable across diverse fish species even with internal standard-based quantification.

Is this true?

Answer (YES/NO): NO